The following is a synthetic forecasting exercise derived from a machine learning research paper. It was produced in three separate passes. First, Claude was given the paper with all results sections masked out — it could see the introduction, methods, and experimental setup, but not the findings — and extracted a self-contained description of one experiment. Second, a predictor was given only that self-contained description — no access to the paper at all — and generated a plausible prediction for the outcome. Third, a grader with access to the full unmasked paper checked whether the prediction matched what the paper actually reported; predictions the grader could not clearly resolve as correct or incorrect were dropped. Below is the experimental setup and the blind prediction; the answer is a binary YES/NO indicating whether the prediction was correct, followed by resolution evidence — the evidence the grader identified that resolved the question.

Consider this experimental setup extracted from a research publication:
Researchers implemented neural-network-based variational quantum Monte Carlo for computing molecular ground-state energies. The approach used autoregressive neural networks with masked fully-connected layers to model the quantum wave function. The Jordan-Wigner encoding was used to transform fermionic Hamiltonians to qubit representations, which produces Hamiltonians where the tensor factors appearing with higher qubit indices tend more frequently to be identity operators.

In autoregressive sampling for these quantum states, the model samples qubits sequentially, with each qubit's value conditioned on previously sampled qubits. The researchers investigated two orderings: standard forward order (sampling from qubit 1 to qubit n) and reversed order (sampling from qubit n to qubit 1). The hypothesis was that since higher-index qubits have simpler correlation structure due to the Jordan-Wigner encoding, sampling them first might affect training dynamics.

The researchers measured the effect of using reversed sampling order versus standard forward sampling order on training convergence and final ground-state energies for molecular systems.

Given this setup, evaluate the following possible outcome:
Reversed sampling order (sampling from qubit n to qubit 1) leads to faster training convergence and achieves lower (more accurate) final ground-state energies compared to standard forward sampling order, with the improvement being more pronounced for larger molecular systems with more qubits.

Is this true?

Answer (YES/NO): NO